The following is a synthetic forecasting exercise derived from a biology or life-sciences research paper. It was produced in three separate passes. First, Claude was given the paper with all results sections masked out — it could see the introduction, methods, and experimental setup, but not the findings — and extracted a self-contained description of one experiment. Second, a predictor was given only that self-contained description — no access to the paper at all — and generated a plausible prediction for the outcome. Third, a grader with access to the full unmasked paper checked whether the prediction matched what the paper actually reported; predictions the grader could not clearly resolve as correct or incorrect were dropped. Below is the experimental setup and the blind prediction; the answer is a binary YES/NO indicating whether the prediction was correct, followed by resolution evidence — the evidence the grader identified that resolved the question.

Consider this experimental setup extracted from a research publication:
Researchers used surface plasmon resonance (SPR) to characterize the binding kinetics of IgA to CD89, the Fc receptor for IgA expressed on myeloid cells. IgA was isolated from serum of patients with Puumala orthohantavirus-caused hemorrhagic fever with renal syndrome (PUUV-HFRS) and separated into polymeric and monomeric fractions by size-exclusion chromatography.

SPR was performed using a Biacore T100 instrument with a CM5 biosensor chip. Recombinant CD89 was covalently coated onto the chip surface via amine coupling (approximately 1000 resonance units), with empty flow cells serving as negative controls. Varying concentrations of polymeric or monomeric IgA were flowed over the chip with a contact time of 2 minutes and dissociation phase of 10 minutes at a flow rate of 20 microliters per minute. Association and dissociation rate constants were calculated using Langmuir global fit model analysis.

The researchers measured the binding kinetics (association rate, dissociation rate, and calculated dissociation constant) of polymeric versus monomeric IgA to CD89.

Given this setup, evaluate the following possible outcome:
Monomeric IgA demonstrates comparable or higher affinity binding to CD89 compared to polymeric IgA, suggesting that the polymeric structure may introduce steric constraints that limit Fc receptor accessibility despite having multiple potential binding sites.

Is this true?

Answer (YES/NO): YES